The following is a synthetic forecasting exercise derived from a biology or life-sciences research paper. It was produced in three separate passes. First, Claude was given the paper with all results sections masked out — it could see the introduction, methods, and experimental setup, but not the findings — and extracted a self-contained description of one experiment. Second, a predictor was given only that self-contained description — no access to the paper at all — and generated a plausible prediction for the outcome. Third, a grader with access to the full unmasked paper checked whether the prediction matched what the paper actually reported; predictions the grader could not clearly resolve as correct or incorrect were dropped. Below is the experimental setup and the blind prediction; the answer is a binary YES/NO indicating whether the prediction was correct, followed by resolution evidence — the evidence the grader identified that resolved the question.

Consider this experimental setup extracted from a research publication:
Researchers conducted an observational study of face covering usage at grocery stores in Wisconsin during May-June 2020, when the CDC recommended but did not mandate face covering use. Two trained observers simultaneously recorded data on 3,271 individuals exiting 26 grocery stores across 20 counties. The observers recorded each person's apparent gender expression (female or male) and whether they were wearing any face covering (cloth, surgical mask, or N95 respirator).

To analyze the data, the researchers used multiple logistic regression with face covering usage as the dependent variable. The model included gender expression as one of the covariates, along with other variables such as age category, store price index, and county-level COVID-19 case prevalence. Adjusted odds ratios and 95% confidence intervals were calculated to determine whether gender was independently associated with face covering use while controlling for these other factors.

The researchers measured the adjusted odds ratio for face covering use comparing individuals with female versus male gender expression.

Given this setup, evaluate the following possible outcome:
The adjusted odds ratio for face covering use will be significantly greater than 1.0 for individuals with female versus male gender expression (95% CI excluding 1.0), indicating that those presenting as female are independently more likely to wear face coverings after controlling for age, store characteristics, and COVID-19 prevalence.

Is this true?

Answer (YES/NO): YES